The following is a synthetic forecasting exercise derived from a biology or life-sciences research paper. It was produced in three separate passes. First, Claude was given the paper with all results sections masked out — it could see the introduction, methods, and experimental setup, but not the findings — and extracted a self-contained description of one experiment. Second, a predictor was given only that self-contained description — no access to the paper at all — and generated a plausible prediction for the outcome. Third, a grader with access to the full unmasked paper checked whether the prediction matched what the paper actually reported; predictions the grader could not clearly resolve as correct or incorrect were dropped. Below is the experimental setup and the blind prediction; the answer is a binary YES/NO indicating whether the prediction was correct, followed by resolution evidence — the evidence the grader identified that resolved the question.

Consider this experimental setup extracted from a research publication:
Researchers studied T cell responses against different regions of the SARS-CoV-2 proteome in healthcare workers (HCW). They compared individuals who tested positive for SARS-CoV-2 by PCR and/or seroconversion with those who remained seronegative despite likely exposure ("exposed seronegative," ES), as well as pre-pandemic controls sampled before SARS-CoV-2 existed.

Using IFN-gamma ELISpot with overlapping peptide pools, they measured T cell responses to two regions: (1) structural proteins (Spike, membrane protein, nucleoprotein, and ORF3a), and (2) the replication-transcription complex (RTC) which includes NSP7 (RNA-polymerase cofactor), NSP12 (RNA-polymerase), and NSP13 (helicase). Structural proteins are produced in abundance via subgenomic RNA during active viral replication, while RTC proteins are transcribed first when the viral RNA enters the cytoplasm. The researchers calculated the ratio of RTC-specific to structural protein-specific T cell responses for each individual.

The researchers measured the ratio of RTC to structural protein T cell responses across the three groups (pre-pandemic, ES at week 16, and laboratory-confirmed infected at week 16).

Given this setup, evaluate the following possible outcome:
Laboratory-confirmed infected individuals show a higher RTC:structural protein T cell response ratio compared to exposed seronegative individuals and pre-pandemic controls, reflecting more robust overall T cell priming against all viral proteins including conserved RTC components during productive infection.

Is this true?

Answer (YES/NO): NO